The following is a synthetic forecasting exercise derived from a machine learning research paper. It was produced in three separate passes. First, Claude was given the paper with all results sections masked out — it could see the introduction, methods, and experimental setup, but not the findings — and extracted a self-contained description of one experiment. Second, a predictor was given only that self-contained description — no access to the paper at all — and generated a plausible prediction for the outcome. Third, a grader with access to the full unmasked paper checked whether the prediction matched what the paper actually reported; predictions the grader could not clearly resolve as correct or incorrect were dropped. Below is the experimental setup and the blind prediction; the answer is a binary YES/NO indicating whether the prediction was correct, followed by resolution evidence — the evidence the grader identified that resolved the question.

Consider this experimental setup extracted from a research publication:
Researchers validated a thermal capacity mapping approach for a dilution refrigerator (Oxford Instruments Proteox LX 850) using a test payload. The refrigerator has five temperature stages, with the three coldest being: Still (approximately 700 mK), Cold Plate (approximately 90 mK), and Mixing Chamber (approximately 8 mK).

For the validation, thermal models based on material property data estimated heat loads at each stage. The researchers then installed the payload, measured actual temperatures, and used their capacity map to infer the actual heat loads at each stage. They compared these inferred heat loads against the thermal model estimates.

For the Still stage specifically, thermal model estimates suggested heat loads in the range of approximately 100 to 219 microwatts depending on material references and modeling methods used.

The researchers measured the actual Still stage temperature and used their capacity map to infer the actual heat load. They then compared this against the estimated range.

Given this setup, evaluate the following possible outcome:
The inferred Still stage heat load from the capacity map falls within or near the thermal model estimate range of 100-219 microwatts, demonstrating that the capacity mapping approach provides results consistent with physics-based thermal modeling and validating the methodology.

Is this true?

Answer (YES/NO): NO